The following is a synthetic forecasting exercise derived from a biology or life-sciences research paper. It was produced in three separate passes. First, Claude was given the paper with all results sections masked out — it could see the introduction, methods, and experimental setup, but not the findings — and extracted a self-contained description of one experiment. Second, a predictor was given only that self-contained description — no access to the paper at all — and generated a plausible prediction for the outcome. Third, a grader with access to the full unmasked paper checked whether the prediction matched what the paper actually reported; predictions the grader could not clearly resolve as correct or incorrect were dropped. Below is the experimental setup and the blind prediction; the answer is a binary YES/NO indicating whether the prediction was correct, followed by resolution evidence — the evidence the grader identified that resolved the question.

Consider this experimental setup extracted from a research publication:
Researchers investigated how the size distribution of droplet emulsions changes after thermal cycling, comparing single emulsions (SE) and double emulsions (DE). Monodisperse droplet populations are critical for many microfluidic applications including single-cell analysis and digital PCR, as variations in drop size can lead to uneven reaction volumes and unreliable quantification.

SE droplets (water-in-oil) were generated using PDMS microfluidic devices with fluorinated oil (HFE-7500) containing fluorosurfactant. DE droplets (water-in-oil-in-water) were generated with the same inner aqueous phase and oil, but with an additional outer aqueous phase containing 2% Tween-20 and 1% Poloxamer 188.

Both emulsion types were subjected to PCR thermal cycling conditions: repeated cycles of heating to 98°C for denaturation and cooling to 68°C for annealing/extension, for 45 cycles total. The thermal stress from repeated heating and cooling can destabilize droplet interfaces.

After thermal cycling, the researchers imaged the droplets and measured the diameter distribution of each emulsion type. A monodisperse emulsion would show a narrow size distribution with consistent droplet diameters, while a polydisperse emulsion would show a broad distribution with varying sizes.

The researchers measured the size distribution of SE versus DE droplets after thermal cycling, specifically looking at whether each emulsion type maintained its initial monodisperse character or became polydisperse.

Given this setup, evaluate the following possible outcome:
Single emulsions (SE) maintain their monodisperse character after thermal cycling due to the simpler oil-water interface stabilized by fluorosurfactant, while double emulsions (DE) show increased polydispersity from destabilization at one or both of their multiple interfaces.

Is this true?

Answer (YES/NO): NO